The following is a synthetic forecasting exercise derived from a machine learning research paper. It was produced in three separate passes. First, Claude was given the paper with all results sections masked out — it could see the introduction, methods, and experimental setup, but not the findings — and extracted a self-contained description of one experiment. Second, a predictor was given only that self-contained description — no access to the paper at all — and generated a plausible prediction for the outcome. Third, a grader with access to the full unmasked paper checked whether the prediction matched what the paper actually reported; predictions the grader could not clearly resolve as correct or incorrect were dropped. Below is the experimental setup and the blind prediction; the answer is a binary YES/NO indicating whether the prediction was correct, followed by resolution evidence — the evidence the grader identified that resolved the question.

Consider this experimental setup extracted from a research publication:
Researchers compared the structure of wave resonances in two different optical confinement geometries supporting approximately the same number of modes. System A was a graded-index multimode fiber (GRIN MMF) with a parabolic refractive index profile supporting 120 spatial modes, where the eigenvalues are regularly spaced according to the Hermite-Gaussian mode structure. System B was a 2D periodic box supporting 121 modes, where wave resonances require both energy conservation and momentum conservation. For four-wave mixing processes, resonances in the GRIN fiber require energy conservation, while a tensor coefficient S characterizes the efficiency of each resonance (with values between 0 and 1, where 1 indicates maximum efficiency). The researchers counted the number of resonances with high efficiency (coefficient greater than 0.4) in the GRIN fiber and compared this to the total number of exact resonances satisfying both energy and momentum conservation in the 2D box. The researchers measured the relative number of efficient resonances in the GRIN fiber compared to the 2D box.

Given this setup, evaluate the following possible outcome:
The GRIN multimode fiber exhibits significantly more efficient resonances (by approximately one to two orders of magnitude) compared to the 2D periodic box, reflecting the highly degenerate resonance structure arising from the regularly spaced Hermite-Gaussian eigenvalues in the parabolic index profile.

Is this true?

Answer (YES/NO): NO